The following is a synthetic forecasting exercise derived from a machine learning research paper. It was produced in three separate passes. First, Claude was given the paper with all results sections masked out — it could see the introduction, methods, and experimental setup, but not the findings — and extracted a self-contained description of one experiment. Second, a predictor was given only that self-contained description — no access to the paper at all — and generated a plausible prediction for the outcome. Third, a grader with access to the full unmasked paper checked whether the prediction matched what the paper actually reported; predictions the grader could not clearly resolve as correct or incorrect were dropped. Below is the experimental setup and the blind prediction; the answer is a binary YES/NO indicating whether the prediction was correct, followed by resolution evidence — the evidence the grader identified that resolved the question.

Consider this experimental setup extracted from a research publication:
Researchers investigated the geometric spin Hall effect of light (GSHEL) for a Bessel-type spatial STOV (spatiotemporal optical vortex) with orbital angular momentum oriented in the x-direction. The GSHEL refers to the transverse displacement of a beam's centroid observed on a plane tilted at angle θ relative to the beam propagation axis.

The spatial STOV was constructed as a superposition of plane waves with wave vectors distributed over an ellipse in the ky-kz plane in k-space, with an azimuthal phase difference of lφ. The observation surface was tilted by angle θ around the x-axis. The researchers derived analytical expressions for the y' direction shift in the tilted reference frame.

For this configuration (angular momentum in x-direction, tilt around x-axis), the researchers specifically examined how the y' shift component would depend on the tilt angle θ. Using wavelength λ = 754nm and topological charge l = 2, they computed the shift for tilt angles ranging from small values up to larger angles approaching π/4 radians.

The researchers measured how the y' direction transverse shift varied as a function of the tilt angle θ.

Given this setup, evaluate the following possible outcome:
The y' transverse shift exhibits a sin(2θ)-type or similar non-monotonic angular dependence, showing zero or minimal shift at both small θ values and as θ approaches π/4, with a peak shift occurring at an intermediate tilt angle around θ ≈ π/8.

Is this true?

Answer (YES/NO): NO